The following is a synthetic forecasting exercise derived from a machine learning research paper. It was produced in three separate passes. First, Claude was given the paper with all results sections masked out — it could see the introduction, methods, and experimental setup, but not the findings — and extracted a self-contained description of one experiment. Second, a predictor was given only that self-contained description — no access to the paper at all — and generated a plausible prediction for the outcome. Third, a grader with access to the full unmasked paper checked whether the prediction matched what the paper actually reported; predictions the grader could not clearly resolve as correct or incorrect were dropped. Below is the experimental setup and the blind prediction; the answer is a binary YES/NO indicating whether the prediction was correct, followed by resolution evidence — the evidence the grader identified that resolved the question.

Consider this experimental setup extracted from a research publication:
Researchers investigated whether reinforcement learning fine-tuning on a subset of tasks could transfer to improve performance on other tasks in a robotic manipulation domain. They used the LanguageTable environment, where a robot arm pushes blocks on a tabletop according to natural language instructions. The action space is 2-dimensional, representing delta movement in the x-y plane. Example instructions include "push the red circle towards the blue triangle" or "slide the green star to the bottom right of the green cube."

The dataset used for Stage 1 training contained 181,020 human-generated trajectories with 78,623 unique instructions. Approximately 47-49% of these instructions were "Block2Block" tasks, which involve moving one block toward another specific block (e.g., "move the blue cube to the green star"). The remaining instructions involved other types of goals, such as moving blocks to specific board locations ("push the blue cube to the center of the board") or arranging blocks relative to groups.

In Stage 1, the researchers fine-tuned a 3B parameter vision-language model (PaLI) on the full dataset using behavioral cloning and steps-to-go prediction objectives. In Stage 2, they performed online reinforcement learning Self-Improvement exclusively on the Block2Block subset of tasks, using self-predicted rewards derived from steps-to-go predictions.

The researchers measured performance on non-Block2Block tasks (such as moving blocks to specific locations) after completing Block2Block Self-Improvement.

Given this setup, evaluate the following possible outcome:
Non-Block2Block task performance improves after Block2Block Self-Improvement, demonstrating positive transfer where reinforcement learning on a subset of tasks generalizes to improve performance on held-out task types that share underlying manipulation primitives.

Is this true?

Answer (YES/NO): YES